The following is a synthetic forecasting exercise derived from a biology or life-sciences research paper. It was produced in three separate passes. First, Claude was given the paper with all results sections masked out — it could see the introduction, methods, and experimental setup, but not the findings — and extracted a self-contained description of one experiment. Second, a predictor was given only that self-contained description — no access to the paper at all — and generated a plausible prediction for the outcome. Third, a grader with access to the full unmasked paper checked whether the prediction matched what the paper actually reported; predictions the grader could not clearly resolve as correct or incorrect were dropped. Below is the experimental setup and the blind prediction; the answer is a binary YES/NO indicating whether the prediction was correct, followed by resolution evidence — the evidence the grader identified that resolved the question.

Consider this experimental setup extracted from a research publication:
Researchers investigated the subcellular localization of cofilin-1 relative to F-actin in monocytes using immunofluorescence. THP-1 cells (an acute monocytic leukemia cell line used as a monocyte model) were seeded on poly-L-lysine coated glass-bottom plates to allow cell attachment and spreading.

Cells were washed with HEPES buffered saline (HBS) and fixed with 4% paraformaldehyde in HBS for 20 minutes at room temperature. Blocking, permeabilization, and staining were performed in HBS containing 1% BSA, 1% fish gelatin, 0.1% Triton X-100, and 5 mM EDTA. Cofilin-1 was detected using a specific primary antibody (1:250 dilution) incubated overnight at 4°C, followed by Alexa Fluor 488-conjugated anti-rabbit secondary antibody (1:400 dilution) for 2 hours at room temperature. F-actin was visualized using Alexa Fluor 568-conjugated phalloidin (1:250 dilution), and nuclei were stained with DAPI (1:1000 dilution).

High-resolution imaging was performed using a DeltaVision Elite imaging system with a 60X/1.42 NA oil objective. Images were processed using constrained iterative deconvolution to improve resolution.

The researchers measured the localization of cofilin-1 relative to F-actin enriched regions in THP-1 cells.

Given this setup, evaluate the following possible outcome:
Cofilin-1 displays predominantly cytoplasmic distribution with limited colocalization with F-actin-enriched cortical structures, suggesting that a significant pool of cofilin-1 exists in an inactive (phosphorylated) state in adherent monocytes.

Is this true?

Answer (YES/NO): NO